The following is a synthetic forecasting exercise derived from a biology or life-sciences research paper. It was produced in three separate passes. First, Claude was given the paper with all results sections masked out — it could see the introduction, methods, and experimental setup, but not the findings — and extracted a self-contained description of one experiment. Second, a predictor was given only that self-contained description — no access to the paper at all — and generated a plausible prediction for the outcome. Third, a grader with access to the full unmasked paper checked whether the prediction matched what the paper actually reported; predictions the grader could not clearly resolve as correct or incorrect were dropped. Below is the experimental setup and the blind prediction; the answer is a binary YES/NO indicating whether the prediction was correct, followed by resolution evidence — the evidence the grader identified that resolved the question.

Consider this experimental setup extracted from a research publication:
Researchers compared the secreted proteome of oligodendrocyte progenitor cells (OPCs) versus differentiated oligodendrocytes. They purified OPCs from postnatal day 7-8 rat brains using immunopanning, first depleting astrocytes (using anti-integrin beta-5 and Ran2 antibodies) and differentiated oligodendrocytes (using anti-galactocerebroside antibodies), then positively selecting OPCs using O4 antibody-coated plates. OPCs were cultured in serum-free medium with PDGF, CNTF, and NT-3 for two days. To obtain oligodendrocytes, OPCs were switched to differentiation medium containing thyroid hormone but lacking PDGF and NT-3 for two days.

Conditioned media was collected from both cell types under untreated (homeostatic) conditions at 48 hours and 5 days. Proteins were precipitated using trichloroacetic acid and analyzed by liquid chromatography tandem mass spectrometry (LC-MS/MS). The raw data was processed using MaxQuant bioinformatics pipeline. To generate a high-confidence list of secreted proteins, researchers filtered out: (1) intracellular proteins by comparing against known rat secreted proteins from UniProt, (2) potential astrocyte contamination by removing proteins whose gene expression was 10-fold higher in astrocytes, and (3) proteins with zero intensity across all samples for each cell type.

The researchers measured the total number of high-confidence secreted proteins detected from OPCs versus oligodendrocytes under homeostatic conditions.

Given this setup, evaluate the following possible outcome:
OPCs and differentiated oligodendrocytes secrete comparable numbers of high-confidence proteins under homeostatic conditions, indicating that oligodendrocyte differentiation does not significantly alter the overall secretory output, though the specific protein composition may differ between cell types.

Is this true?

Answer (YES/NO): NO